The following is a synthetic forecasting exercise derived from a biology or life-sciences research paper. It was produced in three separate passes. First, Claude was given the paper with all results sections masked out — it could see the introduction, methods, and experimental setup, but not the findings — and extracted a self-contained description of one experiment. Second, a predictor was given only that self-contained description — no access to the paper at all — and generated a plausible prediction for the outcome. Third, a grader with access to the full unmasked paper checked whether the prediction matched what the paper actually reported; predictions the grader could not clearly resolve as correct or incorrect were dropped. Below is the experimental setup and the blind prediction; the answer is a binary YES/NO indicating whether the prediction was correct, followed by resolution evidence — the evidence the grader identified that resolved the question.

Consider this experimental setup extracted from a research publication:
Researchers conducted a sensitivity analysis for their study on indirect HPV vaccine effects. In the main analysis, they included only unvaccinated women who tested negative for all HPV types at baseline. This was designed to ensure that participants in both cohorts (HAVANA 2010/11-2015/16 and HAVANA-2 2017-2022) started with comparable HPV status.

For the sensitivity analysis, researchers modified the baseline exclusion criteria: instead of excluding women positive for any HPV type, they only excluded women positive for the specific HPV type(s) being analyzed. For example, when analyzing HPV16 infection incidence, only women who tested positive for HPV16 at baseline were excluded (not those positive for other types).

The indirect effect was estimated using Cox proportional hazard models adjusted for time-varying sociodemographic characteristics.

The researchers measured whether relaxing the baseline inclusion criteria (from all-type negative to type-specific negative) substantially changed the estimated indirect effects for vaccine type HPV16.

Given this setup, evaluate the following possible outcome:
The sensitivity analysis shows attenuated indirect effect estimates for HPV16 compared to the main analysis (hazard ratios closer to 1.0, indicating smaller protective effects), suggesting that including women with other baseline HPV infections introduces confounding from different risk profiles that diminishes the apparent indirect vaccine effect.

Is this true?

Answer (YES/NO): NO